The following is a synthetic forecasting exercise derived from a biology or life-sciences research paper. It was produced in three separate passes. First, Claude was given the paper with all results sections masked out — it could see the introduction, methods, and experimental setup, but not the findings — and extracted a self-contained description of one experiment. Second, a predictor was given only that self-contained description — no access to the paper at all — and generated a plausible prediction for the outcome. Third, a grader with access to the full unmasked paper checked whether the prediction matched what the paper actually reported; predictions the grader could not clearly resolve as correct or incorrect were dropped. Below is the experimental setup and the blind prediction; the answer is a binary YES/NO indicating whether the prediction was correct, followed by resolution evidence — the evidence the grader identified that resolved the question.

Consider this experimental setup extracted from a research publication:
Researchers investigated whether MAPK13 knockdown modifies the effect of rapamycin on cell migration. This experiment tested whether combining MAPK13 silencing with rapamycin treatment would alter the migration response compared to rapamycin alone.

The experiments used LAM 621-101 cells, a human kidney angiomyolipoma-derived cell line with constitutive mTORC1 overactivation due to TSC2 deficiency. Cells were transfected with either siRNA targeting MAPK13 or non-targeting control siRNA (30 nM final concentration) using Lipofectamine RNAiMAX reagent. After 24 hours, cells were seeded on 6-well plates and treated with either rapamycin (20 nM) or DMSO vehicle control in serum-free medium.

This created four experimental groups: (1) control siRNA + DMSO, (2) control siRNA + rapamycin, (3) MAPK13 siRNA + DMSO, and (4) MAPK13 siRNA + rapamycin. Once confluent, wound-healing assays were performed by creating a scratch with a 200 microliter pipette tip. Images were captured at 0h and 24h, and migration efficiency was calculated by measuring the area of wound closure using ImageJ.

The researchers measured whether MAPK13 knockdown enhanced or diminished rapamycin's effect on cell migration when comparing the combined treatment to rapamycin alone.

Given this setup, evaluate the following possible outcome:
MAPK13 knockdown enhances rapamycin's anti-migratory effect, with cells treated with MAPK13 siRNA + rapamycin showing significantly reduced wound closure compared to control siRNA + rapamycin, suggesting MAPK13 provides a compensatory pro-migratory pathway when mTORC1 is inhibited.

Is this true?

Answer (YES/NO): YES